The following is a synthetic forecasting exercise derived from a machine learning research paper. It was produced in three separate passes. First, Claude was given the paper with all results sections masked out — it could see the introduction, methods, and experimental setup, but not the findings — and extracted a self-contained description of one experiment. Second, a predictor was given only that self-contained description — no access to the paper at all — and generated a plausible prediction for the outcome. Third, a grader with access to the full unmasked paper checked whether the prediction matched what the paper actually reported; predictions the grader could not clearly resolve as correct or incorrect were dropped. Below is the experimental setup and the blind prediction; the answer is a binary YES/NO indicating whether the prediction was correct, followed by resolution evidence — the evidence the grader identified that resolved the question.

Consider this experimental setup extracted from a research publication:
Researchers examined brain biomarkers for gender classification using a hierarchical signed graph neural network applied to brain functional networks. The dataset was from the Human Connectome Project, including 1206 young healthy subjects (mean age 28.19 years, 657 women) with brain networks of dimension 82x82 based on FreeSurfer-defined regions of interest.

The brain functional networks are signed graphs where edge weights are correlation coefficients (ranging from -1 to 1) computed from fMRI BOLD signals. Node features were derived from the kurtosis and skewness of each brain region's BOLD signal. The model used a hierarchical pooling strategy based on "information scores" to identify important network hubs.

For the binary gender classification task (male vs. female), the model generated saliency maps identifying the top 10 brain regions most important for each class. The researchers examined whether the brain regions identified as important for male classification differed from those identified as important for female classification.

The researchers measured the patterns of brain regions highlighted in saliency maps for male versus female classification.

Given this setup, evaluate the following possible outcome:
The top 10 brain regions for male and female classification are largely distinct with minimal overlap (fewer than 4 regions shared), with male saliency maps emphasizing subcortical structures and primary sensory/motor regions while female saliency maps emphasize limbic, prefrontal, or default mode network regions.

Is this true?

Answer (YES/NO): NO